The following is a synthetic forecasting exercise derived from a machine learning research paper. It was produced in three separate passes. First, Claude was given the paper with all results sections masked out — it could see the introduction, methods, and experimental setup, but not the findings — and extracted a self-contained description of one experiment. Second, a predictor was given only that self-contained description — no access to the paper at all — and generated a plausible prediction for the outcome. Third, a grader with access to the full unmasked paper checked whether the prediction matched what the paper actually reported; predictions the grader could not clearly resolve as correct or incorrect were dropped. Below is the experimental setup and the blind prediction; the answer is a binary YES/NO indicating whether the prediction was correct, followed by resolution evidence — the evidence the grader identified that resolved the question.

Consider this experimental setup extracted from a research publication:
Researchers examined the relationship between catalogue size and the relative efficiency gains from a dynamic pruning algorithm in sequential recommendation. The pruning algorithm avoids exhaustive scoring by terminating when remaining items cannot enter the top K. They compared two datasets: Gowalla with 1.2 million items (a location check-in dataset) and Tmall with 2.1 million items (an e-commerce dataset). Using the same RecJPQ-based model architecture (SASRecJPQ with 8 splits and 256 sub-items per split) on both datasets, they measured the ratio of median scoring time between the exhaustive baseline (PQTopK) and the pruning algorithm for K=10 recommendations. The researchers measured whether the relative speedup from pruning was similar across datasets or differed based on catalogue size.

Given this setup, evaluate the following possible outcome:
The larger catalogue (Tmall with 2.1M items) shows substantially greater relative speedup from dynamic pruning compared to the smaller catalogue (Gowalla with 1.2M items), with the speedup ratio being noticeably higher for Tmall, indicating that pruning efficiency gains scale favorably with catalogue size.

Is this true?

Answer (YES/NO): YES